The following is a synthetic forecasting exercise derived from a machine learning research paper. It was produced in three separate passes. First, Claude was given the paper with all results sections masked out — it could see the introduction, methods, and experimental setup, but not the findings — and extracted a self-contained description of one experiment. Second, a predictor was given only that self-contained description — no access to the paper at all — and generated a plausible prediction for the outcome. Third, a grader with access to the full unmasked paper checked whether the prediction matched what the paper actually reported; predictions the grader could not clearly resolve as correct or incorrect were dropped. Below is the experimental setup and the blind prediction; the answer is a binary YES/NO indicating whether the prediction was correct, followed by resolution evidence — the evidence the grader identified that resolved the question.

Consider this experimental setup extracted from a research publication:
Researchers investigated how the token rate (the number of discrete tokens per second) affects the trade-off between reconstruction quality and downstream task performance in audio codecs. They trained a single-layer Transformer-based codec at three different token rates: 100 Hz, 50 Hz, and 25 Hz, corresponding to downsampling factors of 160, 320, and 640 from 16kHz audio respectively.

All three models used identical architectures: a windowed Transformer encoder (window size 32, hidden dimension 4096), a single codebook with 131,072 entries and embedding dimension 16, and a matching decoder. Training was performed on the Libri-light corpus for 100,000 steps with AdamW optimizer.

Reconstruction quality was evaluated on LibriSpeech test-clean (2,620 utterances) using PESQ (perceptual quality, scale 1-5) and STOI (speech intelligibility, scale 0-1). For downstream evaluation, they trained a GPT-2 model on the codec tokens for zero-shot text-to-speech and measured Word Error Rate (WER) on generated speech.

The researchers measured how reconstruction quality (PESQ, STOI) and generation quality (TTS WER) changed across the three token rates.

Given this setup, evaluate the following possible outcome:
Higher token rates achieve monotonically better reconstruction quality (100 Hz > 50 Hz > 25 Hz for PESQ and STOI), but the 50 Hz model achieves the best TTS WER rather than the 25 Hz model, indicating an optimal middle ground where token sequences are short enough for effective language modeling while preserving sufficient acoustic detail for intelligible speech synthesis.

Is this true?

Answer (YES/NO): YES